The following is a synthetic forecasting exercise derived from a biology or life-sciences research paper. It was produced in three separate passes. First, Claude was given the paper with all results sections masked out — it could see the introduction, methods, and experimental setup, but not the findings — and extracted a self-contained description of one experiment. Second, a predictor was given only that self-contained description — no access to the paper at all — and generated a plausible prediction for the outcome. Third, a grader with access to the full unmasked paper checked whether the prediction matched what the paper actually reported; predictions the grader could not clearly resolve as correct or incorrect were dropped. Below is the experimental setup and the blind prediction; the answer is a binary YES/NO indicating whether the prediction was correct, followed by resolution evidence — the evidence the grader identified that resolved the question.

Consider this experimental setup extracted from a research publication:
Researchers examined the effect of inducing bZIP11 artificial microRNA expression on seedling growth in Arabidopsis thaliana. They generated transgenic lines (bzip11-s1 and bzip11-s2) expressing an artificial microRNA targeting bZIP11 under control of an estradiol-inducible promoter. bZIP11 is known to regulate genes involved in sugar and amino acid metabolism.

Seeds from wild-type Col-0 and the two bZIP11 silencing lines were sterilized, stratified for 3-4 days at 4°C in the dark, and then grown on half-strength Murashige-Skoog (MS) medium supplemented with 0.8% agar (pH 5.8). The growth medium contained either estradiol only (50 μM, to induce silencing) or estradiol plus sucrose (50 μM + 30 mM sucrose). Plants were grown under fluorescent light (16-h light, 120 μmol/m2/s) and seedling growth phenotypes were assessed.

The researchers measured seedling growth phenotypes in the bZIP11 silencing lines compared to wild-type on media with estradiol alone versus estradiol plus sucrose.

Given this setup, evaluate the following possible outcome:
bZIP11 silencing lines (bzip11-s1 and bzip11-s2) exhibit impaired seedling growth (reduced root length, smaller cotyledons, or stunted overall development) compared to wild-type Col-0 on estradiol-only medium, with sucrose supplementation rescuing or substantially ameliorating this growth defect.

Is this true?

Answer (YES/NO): YES